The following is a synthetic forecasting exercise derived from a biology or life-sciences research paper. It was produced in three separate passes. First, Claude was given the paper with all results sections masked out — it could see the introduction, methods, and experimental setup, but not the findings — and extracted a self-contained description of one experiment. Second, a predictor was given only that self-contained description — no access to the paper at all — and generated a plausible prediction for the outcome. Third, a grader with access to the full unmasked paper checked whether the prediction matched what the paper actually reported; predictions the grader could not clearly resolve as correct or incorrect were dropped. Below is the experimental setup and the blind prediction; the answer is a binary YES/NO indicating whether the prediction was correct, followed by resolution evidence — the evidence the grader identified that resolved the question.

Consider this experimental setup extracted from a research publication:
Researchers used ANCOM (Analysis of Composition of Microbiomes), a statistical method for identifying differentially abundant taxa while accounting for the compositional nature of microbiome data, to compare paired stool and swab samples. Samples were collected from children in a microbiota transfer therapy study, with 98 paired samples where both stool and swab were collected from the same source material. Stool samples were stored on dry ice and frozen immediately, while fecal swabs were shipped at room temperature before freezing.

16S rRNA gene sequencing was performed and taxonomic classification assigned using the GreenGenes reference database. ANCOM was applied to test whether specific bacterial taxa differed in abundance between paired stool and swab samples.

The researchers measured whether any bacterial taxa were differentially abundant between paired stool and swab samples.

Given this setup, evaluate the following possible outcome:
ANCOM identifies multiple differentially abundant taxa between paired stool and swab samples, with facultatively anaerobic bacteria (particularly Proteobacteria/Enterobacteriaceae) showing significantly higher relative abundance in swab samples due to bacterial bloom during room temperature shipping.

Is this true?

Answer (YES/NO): YES